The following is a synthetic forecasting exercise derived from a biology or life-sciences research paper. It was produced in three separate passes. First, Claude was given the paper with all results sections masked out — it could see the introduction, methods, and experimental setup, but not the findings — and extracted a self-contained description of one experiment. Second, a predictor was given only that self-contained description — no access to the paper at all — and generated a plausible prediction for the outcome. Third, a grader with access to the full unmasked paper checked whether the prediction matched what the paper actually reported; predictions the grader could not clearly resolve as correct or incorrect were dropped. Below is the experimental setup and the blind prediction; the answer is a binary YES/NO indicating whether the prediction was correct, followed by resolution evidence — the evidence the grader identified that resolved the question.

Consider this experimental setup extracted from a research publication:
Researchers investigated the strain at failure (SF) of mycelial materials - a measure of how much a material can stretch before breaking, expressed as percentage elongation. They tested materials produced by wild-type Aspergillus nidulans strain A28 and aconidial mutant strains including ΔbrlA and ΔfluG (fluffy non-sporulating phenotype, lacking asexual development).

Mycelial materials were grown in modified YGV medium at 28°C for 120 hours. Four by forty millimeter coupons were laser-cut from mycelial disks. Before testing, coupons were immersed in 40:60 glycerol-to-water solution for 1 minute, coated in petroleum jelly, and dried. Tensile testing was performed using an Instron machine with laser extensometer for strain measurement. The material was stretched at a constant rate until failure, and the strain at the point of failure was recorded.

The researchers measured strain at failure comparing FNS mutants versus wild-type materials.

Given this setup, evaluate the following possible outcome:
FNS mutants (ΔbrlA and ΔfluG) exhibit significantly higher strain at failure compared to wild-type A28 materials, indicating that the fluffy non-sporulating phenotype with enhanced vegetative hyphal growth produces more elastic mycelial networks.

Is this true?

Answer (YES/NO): NO